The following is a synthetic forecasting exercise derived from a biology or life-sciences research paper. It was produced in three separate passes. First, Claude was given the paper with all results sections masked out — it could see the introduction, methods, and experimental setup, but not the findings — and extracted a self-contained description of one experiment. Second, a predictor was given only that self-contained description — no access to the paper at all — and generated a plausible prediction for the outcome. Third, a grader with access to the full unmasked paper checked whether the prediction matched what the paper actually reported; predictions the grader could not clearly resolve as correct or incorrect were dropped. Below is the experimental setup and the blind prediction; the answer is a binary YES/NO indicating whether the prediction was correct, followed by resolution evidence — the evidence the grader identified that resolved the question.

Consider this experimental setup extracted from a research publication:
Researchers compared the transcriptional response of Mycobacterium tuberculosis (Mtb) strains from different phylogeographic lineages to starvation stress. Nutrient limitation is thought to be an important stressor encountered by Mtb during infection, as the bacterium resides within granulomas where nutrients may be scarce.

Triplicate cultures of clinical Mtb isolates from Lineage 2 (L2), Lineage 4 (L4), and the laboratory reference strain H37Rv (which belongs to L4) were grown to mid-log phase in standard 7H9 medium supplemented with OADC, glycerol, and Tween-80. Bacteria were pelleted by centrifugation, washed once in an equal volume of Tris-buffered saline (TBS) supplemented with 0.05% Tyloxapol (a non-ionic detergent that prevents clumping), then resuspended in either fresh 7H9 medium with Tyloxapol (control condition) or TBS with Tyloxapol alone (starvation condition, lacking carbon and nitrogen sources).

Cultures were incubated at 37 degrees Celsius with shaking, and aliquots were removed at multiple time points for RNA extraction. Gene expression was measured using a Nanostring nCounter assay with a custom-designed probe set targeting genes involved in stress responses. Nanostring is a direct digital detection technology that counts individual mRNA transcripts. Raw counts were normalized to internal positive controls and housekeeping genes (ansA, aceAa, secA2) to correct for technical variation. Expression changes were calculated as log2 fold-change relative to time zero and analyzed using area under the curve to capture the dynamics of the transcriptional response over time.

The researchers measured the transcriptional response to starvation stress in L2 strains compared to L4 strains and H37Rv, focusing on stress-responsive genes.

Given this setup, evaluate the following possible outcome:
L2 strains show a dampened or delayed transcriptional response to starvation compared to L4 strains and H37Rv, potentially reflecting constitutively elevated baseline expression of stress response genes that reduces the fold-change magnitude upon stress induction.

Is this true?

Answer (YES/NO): NO